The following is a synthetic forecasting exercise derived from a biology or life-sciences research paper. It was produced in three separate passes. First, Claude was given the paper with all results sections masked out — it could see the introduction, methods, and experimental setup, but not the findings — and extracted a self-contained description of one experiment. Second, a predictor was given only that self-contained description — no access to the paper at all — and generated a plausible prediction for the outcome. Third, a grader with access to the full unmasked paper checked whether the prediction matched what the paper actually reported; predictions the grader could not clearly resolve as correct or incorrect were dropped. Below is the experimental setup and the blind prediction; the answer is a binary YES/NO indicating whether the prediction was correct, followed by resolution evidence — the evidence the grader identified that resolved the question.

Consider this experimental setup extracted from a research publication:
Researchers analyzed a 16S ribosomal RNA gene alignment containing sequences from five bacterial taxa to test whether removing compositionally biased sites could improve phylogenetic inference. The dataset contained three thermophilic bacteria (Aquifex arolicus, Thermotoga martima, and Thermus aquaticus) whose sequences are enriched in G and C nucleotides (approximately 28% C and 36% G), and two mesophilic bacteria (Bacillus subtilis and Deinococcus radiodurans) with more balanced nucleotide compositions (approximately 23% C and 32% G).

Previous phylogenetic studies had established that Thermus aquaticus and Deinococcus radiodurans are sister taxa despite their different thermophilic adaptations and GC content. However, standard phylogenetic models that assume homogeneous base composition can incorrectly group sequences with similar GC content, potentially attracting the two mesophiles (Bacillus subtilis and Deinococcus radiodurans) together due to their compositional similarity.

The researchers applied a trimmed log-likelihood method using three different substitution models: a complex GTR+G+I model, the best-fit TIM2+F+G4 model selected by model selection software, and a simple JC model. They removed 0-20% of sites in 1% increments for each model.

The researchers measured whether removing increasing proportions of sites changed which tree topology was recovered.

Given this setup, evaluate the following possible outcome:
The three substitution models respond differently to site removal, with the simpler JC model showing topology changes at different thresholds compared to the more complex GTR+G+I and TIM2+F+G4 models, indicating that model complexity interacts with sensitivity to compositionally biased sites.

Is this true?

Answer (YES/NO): YES